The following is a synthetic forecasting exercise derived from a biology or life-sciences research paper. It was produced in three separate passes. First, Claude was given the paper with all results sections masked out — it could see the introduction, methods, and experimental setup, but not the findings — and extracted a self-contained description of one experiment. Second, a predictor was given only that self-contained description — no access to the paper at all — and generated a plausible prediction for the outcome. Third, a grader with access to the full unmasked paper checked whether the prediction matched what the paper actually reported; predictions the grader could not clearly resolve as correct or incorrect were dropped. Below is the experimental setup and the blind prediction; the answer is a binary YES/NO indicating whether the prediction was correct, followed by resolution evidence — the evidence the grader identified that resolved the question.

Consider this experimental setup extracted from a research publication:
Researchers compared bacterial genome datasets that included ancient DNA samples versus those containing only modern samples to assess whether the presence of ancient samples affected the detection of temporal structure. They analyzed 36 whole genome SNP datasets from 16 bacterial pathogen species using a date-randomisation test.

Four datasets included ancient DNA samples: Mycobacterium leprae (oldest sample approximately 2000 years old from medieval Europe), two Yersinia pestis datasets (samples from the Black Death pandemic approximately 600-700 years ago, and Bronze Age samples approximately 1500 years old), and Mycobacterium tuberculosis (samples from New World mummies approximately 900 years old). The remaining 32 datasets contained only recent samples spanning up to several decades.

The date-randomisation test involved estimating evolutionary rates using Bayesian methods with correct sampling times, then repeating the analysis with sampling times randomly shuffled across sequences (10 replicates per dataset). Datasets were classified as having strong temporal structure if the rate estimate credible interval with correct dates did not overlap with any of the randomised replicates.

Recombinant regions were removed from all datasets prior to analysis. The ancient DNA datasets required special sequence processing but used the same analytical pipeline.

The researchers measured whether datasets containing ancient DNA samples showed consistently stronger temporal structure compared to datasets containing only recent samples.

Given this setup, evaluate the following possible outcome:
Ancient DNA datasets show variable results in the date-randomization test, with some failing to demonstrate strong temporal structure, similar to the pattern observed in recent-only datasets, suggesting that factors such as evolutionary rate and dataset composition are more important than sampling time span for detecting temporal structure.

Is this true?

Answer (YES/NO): YES